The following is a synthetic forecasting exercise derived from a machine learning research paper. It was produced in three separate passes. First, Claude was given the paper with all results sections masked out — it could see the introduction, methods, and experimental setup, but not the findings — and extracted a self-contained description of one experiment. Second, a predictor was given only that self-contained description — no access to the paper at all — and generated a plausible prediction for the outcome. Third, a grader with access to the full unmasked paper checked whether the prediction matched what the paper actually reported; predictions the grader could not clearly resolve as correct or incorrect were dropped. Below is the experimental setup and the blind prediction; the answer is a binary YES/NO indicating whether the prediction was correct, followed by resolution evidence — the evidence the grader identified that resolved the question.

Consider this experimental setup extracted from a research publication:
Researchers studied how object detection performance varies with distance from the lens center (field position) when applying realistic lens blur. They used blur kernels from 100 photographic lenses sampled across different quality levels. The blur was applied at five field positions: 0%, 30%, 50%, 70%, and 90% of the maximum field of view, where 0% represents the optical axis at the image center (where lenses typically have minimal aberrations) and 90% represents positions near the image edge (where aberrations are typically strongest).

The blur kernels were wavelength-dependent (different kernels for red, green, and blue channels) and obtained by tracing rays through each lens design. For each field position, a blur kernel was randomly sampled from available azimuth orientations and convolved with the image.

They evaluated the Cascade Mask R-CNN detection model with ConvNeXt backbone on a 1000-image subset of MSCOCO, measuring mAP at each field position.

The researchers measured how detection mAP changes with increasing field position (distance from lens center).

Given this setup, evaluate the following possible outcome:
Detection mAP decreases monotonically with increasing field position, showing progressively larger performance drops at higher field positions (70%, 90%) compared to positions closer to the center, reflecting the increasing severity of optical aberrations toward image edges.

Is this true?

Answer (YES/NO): NO